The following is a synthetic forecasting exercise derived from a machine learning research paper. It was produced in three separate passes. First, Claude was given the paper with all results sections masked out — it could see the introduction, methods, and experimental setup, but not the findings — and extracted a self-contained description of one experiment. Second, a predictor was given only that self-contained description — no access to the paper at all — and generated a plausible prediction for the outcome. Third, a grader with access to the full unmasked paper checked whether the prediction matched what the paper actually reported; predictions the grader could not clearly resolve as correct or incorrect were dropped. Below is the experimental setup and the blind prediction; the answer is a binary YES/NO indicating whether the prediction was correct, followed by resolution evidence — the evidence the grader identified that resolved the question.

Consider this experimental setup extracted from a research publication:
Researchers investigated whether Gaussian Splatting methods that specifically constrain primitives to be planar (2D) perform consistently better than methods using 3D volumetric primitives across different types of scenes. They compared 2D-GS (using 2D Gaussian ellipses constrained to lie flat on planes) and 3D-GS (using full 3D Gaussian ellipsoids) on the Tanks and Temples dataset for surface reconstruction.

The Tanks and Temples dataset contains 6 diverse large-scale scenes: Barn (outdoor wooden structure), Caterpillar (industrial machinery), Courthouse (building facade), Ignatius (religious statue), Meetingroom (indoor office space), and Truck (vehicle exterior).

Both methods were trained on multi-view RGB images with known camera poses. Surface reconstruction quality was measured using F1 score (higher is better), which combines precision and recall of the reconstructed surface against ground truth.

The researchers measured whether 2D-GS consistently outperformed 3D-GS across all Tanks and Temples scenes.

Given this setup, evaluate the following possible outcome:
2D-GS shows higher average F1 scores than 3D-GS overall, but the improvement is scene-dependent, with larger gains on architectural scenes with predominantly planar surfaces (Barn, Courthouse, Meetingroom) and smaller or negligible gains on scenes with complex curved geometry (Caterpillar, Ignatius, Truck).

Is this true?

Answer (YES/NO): NO